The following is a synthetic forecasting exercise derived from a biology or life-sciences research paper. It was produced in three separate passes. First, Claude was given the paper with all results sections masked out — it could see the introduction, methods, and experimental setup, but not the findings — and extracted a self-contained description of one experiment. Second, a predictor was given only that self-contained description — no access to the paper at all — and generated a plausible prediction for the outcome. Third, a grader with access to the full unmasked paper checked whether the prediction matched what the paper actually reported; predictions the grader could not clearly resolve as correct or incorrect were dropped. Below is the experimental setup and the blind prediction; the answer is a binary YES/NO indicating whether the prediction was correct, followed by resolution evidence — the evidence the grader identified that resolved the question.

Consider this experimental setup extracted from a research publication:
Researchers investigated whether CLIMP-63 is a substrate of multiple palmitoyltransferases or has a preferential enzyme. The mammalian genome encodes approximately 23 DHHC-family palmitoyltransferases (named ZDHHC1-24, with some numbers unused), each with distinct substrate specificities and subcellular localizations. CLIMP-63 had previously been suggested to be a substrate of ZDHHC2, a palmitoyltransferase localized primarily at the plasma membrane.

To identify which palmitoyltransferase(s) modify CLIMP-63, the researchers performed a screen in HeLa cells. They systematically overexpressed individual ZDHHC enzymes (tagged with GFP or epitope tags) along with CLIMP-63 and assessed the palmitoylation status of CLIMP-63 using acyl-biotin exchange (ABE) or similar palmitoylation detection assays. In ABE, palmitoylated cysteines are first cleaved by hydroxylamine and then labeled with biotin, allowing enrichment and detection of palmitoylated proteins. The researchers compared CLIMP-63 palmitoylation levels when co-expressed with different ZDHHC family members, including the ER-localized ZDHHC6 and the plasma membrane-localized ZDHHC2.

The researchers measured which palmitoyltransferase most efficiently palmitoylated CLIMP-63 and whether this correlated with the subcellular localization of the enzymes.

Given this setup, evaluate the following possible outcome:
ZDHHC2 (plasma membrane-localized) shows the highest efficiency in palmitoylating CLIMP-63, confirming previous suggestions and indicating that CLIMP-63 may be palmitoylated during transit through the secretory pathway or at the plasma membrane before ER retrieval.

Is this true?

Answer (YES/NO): NO